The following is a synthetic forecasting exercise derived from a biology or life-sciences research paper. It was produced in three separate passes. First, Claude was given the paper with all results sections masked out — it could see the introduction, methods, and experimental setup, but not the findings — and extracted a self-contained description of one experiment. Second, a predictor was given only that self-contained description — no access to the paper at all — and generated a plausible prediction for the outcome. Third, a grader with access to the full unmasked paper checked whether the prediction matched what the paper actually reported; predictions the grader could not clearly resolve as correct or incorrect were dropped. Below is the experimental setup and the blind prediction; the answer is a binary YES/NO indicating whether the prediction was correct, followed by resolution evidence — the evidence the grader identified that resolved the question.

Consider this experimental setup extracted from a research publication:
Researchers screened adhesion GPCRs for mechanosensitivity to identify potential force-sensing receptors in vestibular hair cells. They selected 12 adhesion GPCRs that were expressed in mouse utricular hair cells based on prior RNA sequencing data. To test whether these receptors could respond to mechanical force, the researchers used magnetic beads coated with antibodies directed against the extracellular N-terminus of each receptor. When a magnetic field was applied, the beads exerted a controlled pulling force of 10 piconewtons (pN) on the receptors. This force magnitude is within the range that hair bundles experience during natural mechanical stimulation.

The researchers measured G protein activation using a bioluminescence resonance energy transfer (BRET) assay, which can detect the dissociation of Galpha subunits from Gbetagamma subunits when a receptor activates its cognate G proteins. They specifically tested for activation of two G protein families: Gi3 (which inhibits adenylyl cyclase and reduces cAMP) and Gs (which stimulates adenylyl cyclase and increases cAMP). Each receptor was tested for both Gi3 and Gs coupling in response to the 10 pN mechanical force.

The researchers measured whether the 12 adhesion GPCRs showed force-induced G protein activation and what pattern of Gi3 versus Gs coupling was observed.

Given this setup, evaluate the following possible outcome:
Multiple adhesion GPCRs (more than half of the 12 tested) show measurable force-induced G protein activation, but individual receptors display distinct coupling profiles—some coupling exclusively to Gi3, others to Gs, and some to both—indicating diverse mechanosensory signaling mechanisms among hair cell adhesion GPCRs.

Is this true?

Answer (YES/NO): NO